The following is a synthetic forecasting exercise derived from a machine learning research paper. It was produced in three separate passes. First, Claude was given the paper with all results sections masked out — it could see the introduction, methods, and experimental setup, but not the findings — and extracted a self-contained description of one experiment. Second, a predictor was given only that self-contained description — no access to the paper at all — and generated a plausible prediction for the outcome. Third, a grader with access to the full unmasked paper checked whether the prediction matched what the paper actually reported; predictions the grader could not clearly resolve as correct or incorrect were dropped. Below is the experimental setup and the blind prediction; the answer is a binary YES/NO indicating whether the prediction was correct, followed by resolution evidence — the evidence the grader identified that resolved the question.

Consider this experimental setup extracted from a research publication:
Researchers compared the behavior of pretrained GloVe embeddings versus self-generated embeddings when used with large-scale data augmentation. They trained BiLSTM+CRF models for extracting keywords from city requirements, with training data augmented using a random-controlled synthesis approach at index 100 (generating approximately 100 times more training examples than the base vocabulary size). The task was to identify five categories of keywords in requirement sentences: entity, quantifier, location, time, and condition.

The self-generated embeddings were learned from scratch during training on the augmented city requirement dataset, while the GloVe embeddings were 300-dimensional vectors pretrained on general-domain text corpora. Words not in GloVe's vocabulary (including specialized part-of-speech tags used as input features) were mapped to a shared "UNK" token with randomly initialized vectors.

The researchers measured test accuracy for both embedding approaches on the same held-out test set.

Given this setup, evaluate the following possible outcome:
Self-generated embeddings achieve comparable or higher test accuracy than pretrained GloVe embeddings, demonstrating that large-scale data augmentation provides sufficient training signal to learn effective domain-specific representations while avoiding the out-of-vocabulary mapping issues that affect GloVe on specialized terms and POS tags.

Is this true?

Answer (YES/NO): YES